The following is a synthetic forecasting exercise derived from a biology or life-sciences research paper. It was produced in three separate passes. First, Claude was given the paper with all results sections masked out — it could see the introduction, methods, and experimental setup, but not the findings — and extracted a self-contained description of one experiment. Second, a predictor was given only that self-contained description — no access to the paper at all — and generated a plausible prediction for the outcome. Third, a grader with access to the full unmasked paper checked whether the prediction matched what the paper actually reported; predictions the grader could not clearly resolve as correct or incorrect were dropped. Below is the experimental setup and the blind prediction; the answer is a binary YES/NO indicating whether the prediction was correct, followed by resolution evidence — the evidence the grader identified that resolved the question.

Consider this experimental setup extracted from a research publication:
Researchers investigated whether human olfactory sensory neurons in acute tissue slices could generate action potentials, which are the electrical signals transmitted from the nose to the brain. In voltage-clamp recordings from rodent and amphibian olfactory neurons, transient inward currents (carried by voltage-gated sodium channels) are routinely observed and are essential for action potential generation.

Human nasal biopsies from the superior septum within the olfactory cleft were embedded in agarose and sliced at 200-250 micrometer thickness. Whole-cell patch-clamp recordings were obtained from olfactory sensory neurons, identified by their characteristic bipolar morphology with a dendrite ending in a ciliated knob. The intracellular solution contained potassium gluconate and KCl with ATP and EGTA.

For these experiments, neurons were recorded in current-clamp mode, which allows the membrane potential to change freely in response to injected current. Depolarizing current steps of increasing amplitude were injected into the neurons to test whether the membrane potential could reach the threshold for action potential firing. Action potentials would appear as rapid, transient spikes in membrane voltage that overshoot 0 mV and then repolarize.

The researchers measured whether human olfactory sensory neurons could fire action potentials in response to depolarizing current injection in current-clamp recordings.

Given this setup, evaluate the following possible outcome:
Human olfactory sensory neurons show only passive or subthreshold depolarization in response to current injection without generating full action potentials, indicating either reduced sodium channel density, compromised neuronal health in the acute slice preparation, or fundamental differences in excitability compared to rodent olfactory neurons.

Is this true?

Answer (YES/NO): NO